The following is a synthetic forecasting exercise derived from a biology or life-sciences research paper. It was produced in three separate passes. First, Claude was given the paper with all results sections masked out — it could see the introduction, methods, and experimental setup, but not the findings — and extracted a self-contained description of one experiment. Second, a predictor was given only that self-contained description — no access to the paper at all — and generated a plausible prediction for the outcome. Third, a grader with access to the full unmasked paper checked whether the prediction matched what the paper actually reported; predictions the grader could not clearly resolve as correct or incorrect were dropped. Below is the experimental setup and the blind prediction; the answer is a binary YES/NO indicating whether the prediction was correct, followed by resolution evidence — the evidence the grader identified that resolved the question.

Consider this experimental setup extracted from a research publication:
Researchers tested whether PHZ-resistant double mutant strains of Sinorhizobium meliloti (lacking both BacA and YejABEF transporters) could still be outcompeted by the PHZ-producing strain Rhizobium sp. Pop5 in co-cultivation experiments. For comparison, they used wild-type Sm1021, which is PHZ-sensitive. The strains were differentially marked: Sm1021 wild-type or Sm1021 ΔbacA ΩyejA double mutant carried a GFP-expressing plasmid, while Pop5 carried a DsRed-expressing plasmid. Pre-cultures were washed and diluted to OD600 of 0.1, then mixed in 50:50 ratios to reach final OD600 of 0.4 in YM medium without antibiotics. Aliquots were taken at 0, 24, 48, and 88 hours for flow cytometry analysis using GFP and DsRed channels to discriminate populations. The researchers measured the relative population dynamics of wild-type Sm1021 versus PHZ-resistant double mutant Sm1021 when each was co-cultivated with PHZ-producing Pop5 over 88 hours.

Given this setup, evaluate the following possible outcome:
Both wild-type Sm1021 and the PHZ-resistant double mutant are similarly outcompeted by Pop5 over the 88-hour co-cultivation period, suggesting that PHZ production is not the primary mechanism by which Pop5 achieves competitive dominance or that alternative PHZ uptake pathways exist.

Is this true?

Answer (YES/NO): NO